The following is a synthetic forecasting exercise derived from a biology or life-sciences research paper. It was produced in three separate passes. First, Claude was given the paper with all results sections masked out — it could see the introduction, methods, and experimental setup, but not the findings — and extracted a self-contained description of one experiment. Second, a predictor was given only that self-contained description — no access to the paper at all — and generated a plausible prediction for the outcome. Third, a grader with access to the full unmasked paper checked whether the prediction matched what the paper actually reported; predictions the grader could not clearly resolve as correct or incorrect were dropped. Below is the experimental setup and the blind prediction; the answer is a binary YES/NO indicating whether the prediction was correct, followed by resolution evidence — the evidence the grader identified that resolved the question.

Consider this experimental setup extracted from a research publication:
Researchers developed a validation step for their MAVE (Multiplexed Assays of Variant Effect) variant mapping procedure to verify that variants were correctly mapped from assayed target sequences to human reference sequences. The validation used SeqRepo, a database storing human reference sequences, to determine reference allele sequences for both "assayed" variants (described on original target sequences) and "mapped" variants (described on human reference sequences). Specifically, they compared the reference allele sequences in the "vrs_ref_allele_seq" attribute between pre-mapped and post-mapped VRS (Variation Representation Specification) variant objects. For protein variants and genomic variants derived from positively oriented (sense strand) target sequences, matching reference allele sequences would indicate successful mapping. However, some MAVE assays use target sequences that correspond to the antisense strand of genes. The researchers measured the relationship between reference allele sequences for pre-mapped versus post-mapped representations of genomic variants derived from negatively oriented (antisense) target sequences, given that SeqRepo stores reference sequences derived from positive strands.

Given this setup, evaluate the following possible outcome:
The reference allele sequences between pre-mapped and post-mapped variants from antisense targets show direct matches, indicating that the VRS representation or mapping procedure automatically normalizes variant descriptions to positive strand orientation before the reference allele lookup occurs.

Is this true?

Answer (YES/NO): NO